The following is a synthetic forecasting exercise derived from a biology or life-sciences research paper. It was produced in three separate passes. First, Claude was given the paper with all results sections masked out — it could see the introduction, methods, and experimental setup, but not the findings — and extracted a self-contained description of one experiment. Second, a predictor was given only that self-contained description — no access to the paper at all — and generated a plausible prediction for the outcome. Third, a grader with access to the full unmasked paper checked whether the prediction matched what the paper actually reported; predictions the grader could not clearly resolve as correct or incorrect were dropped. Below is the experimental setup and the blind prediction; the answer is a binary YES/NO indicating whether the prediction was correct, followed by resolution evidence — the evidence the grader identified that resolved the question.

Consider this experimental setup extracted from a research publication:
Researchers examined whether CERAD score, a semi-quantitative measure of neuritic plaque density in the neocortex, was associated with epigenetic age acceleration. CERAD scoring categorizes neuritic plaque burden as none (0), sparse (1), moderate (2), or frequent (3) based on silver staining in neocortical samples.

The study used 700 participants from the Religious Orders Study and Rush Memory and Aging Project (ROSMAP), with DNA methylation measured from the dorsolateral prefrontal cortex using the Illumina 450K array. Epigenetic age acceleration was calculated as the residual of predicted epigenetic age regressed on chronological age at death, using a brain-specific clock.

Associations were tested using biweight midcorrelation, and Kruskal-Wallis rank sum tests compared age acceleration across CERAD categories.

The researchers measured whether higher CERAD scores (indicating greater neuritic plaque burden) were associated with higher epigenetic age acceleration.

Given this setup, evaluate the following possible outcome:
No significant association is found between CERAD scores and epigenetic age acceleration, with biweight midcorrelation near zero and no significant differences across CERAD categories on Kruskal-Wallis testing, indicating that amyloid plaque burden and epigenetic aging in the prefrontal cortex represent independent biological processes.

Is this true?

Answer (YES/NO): NO